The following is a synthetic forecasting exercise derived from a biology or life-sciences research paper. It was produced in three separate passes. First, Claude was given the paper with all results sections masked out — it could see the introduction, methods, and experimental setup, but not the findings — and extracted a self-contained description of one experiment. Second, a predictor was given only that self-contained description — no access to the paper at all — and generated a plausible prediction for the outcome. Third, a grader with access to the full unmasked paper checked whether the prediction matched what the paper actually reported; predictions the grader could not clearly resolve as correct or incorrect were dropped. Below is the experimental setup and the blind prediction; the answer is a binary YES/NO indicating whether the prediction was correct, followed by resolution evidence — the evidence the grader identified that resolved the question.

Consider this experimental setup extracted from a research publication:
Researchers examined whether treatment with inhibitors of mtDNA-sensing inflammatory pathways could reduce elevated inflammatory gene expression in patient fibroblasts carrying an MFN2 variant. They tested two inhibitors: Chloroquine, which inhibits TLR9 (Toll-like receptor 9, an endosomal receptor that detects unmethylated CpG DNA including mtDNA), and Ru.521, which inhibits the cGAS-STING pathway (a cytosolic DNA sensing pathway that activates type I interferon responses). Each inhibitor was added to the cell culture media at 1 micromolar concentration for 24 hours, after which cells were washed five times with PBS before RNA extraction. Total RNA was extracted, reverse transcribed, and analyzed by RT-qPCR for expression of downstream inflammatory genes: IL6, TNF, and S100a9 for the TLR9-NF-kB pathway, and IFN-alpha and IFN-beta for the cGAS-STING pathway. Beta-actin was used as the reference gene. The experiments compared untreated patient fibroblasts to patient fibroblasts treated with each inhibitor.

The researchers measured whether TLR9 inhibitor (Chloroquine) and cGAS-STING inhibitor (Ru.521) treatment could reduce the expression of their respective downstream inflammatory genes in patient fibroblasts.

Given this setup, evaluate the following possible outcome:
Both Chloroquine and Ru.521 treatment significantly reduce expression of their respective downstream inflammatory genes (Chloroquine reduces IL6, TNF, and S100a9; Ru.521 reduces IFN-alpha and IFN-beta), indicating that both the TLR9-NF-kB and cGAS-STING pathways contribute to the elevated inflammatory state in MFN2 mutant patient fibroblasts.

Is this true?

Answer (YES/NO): YES